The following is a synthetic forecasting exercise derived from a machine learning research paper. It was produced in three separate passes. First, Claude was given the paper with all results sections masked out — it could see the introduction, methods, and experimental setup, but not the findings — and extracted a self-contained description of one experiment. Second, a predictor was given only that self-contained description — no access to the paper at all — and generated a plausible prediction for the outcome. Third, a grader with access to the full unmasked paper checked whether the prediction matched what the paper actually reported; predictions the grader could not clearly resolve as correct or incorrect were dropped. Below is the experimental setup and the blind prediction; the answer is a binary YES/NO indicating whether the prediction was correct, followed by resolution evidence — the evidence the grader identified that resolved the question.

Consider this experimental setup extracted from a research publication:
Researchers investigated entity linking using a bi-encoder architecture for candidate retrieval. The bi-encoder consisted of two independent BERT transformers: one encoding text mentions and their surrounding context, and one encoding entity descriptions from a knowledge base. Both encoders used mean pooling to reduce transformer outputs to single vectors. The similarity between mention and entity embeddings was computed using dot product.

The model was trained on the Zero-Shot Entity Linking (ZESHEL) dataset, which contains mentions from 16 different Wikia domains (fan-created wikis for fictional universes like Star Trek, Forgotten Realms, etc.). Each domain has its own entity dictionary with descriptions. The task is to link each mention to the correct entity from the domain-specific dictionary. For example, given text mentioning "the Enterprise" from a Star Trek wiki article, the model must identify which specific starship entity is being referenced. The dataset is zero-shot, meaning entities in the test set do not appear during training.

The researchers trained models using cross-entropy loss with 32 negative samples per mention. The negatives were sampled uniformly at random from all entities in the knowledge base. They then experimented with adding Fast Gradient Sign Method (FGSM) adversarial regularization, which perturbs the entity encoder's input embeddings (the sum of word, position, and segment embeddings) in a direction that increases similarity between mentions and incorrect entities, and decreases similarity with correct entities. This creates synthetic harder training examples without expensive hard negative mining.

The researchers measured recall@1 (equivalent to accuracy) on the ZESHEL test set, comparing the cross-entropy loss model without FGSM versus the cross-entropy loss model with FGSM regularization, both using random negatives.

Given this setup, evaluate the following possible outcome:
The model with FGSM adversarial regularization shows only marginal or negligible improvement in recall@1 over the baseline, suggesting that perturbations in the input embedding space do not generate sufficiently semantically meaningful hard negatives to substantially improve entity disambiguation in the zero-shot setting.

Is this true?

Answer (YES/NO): YES